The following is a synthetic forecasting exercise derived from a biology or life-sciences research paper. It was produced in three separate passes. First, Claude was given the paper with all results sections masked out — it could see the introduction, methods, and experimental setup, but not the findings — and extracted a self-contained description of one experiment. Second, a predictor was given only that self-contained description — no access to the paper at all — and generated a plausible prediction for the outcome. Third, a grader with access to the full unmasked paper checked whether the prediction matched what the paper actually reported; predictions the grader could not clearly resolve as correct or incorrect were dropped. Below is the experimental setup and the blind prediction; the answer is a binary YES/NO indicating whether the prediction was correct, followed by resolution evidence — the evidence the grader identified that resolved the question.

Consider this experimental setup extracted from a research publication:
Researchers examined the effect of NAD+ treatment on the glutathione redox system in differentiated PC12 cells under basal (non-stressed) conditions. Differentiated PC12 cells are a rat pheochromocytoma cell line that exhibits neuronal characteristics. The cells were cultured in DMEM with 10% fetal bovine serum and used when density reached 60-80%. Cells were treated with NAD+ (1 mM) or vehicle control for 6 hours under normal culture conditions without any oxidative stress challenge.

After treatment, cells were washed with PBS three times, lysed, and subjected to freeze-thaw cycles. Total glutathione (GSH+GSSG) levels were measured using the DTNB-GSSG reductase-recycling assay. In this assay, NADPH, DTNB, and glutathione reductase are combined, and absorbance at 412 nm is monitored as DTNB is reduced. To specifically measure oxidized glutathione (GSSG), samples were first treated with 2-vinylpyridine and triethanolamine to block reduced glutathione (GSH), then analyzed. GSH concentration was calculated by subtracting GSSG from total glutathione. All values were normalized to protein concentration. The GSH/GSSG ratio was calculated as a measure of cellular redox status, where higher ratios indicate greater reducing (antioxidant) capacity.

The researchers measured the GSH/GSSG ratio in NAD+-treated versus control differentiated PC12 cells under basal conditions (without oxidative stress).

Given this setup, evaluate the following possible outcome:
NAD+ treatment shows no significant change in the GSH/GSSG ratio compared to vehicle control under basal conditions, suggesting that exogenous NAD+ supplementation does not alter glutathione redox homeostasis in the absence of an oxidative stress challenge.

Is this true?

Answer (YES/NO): NO